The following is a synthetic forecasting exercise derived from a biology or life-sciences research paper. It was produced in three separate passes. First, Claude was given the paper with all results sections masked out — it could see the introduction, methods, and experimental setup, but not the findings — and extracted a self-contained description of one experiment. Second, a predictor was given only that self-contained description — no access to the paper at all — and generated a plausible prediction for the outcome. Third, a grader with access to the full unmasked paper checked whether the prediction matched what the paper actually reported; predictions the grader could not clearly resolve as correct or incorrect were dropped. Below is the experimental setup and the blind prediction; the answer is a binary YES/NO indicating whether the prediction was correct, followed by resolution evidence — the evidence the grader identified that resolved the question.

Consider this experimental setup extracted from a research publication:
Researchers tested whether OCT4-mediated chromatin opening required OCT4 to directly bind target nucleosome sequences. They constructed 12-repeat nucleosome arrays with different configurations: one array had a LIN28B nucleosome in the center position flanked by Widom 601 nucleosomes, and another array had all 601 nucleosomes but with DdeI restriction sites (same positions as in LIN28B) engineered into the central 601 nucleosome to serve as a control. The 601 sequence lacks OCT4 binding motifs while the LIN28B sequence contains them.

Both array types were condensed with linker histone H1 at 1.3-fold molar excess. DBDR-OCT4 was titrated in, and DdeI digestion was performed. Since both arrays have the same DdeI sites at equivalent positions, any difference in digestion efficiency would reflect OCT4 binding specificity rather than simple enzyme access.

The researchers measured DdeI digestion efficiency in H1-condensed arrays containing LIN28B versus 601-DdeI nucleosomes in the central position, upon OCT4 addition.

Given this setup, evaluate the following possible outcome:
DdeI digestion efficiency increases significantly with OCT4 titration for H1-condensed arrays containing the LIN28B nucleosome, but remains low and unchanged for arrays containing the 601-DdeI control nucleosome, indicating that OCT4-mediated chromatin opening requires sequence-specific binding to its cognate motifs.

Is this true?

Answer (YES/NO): YES